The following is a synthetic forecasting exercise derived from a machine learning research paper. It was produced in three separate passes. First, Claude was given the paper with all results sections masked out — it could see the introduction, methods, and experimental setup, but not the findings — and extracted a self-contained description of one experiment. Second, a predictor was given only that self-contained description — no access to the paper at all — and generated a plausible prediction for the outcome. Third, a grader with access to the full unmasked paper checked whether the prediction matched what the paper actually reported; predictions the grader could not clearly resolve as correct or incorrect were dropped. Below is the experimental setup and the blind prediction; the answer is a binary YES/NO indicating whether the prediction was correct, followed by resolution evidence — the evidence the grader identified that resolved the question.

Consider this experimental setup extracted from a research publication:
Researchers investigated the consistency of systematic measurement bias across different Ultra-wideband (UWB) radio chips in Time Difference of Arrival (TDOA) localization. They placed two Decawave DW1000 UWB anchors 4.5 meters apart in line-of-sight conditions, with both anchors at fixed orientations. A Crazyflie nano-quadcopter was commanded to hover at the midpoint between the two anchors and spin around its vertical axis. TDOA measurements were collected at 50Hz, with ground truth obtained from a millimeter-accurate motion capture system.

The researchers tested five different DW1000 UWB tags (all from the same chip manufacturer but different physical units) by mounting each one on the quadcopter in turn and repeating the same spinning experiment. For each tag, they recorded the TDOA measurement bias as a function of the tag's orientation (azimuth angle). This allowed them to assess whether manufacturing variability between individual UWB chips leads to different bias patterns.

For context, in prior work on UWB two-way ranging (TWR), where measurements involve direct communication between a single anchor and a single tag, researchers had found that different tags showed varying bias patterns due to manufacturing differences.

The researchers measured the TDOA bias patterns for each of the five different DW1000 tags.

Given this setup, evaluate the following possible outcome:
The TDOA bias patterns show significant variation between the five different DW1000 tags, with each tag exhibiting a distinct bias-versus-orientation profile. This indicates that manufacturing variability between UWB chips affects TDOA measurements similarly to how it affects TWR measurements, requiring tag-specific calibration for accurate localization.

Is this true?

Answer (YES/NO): NO